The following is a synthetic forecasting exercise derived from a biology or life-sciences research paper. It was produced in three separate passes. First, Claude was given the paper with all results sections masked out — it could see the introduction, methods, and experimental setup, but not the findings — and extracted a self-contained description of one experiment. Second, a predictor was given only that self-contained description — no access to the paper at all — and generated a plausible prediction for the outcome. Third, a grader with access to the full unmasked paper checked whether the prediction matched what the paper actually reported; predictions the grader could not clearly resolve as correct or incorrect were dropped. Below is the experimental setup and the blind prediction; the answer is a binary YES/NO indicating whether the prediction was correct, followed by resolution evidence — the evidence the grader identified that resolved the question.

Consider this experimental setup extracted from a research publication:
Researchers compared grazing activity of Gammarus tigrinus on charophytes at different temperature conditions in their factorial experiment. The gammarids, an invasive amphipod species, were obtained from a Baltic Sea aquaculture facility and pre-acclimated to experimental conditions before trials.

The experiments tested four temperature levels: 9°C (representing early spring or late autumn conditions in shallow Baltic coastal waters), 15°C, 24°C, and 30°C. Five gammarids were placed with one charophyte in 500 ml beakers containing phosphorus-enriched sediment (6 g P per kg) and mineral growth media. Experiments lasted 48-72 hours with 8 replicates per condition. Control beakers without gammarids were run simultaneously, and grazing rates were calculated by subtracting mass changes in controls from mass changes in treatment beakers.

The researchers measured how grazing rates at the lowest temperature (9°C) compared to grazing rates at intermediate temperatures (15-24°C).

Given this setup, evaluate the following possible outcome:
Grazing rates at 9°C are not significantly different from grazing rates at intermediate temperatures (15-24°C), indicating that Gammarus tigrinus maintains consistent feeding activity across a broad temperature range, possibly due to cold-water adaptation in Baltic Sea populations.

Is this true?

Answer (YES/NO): NO